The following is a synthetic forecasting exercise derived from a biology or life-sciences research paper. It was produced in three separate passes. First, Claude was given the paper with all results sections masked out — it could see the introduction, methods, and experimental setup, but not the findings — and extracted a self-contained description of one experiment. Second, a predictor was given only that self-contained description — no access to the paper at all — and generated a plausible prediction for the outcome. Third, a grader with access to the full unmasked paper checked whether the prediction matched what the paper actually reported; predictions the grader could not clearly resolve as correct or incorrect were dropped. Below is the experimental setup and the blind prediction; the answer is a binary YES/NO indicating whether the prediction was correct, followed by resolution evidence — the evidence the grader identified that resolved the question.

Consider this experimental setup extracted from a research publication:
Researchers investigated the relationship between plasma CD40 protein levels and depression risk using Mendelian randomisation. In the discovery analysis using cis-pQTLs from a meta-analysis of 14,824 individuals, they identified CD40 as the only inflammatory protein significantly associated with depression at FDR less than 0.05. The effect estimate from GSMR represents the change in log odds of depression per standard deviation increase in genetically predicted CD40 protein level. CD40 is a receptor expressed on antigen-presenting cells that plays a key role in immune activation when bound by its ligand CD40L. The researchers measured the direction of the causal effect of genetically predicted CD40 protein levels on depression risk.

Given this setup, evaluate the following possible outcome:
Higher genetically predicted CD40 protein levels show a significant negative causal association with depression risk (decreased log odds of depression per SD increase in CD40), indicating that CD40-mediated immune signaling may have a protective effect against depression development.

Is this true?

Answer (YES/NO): YES